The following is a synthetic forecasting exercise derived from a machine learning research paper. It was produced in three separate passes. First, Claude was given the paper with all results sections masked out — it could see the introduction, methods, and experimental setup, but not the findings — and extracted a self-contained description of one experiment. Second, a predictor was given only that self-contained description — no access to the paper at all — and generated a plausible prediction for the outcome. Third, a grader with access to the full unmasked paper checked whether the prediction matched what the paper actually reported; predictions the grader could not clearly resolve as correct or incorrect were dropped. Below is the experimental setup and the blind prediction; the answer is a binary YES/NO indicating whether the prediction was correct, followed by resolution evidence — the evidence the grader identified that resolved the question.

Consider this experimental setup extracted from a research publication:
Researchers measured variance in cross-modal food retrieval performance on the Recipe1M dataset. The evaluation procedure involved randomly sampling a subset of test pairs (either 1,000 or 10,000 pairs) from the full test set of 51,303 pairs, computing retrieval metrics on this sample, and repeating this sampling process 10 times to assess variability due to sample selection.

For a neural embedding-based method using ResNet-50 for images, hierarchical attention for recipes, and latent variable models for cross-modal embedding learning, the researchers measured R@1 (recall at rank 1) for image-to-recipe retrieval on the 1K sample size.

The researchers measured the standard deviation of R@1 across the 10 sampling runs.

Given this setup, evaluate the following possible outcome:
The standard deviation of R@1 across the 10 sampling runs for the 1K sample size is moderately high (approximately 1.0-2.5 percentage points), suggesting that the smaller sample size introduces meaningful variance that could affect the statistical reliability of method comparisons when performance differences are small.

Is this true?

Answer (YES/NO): NO